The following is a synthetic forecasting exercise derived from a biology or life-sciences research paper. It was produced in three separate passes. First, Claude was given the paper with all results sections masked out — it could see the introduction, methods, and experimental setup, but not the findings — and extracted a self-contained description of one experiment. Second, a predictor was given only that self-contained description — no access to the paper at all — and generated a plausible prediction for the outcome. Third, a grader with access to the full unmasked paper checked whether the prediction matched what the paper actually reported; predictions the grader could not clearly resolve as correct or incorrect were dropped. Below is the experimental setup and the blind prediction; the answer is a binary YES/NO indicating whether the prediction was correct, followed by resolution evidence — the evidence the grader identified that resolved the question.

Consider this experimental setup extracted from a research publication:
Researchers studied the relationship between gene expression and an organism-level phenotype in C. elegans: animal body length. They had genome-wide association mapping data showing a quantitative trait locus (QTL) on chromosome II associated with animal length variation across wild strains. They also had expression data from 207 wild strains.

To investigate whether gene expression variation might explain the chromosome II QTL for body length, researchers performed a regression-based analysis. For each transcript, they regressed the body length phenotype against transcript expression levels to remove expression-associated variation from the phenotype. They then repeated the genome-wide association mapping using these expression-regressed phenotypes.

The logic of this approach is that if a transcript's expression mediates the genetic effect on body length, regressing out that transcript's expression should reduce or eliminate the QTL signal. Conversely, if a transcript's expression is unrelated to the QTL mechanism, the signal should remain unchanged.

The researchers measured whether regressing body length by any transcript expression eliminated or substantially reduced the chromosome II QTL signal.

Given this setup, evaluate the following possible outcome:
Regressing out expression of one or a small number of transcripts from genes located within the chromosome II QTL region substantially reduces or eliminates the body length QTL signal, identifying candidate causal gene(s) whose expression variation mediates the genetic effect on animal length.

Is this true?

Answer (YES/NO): NO